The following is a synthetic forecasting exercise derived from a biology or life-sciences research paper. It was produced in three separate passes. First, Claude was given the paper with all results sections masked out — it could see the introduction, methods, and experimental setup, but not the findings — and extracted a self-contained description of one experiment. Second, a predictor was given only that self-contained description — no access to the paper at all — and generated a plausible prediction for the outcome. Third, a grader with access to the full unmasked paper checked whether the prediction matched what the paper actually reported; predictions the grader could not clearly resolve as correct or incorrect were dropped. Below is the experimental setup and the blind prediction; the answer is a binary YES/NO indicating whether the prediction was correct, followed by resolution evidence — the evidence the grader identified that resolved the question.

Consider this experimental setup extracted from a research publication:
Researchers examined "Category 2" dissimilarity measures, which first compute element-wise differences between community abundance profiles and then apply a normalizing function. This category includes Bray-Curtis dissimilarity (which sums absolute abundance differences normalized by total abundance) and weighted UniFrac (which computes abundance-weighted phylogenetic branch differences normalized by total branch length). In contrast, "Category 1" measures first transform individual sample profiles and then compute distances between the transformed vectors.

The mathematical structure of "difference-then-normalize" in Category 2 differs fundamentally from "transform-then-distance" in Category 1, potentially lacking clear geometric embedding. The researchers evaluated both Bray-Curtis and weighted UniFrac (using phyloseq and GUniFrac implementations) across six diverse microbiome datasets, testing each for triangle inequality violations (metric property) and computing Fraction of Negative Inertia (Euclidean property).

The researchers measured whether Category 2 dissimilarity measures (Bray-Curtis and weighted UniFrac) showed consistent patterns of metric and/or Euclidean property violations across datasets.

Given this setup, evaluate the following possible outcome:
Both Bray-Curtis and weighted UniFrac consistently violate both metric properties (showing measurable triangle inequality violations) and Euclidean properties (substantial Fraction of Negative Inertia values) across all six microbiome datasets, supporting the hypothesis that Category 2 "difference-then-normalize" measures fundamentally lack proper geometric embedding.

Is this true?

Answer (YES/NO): YES